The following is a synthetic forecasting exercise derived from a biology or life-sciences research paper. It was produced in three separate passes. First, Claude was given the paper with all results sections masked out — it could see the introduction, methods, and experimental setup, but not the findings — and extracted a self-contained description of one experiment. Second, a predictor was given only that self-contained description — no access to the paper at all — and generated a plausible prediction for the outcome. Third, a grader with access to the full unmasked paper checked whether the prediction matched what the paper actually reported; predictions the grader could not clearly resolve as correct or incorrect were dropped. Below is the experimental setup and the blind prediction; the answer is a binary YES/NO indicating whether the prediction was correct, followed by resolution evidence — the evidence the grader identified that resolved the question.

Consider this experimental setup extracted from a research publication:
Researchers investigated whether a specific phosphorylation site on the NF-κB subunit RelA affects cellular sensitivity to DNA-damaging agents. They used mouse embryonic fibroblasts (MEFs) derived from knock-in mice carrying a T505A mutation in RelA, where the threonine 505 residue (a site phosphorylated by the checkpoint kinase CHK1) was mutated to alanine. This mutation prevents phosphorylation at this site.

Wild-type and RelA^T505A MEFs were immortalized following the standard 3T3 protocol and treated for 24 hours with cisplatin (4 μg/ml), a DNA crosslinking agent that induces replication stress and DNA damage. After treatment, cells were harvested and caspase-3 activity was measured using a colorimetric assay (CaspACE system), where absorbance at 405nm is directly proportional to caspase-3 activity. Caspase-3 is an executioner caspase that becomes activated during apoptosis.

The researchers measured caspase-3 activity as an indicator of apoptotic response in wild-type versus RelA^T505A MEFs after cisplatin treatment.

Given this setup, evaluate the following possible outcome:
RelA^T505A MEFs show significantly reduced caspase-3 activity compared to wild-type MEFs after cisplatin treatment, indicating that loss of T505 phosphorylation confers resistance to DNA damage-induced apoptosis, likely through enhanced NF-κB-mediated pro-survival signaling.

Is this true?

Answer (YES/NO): YES